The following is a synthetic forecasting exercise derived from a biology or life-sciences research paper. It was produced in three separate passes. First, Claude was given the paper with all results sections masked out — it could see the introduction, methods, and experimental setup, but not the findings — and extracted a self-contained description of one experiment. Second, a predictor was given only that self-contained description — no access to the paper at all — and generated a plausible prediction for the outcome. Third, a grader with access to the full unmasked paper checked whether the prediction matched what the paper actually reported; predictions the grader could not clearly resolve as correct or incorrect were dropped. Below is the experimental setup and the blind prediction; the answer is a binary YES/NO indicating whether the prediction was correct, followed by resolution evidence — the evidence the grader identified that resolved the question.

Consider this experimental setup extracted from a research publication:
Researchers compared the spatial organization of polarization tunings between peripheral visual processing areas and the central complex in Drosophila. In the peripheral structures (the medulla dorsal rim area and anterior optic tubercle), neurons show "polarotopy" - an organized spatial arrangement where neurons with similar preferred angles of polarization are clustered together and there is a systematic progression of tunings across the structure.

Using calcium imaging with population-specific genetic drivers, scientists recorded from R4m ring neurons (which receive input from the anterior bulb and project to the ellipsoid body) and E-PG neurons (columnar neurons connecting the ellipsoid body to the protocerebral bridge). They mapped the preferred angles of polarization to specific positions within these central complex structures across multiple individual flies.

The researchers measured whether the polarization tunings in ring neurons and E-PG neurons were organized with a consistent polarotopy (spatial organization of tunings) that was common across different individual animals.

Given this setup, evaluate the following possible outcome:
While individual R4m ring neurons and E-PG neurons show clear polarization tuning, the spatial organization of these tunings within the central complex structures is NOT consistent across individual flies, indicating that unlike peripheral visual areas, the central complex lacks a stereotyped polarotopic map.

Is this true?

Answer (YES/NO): YES